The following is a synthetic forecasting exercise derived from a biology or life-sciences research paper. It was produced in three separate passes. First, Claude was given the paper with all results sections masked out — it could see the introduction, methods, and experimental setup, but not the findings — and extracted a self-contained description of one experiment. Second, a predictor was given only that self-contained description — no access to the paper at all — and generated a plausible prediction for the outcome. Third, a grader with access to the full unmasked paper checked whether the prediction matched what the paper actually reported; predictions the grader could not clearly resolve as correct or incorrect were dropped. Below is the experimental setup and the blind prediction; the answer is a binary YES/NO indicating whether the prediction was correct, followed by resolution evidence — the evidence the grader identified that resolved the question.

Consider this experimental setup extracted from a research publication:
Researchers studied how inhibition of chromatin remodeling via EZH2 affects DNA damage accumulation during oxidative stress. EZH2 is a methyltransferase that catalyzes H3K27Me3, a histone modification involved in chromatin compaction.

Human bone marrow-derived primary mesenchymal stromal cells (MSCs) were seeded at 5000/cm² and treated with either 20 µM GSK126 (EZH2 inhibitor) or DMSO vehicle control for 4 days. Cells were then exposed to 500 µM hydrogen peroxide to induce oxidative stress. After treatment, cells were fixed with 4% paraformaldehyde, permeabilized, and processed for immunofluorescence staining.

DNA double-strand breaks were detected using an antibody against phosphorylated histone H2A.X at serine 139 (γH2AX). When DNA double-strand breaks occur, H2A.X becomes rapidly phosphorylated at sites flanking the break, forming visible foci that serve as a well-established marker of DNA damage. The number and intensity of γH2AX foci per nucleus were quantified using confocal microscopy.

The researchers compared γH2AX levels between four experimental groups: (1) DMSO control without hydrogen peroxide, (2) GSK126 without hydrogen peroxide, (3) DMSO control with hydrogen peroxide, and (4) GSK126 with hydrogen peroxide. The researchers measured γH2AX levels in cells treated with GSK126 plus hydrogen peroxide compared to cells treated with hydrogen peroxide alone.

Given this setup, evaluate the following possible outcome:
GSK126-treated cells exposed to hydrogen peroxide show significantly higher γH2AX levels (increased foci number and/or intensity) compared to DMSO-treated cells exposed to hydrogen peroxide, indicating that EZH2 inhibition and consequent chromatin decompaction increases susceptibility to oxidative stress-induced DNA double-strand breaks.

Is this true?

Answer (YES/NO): NO